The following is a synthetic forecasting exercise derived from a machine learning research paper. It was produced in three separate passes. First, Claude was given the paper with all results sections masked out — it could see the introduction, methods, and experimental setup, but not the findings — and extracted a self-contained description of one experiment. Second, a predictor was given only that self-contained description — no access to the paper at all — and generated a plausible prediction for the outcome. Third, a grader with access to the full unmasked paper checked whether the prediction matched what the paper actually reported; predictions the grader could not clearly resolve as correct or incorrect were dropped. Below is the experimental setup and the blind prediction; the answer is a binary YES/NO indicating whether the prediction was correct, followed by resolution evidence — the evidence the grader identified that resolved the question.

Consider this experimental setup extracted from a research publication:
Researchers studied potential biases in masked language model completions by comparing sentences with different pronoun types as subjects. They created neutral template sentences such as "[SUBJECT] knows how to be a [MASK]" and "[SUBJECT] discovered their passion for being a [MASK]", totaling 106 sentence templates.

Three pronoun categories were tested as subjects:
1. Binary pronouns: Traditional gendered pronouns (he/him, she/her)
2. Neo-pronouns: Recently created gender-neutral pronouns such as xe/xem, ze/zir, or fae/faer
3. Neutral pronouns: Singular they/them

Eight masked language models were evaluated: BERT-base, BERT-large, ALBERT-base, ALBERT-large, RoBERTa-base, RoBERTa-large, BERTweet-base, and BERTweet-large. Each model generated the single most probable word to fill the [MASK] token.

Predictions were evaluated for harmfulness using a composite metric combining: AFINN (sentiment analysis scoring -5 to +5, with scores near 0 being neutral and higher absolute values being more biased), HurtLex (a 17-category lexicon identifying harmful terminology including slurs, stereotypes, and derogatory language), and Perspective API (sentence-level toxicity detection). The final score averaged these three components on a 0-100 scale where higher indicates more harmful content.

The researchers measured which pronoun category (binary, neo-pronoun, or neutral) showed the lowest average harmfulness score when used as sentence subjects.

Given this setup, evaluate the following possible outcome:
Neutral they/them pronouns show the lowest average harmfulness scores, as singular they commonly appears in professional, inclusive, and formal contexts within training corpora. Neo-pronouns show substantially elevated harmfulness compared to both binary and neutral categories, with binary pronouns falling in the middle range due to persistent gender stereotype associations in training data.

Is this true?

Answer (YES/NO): NO